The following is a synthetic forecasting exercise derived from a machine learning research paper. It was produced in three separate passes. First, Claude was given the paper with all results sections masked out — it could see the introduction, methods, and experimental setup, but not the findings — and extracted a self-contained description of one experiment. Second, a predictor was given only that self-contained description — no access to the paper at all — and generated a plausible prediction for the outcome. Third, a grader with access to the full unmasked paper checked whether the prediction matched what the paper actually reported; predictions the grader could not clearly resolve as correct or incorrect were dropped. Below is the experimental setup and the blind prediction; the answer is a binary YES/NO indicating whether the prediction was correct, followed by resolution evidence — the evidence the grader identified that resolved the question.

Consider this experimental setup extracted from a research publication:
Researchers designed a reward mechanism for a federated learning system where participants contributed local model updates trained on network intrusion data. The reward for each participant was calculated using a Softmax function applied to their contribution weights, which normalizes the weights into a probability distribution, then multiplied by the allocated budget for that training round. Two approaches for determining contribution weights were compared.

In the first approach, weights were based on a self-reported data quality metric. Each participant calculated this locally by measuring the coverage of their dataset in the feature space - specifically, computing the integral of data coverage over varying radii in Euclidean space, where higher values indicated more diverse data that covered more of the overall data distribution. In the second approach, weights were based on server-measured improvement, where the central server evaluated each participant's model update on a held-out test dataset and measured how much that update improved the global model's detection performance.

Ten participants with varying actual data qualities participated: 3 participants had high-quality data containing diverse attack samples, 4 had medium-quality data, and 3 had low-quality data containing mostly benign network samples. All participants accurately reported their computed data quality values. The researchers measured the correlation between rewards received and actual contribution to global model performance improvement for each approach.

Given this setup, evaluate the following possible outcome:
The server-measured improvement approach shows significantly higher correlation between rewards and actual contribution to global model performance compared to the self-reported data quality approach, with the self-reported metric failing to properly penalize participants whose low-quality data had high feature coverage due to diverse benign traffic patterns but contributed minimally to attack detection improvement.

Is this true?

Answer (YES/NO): NO